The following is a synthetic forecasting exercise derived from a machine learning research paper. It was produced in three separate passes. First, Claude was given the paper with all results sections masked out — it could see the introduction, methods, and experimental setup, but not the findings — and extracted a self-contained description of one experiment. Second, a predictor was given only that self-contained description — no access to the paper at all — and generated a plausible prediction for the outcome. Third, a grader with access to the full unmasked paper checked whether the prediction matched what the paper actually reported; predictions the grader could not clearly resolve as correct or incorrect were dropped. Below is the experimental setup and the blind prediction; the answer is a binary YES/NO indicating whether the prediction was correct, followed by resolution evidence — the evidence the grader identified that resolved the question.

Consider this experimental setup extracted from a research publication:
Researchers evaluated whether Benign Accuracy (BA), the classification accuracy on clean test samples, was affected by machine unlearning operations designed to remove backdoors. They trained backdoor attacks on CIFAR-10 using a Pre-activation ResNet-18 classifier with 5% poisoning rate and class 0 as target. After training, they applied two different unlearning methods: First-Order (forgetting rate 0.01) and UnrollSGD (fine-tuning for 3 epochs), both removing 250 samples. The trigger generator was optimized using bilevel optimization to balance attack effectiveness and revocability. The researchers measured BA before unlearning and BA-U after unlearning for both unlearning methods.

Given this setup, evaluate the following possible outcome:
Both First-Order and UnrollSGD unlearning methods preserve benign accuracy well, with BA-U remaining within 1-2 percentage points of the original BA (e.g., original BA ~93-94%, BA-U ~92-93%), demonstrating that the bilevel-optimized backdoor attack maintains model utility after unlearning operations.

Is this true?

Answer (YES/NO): NO